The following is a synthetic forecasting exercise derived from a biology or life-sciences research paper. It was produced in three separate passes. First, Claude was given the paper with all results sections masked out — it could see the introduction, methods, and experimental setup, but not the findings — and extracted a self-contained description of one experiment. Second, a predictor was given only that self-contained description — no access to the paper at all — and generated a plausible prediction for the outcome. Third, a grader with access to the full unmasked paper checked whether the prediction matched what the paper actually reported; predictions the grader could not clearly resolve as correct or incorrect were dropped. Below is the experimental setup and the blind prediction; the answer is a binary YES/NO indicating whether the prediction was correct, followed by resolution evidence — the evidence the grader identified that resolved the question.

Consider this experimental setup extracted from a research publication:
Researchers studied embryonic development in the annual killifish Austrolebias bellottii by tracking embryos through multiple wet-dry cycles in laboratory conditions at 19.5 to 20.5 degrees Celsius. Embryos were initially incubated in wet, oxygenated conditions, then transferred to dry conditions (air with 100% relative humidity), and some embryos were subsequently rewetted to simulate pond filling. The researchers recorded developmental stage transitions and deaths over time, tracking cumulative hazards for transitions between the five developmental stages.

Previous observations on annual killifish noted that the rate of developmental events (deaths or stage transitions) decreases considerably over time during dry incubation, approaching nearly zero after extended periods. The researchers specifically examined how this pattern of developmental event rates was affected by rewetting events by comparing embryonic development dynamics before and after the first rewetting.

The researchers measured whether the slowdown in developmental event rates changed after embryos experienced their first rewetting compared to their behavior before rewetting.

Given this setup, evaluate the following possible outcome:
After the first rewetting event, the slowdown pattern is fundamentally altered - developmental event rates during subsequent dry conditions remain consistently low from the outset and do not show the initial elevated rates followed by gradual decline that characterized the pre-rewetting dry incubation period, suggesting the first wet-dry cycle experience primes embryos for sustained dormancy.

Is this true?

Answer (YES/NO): YES